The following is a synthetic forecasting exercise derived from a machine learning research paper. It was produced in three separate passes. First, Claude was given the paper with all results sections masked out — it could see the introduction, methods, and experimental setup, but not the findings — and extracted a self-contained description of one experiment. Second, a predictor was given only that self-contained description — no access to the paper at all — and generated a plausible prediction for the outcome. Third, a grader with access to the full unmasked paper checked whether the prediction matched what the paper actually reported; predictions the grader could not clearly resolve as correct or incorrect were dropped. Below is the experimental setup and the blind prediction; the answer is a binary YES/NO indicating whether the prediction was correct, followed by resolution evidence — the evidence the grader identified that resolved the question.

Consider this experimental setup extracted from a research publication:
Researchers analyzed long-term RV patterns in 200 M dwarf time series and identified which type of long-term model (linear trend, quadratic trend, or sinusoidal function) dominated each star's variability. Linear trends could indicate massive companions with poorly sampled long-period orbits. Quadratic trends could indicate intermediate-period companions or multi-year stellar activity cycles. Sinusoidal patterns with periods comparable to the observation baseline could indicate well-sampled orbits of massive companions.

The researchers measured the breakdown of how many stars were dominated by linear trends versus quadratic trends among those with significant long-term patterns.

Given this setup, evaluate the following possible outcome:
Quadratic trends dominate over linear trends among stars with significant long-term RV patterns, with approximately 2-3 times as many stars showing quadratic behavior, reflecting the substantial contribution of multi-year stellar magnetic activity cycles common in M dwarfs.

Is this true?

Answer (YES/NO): NO